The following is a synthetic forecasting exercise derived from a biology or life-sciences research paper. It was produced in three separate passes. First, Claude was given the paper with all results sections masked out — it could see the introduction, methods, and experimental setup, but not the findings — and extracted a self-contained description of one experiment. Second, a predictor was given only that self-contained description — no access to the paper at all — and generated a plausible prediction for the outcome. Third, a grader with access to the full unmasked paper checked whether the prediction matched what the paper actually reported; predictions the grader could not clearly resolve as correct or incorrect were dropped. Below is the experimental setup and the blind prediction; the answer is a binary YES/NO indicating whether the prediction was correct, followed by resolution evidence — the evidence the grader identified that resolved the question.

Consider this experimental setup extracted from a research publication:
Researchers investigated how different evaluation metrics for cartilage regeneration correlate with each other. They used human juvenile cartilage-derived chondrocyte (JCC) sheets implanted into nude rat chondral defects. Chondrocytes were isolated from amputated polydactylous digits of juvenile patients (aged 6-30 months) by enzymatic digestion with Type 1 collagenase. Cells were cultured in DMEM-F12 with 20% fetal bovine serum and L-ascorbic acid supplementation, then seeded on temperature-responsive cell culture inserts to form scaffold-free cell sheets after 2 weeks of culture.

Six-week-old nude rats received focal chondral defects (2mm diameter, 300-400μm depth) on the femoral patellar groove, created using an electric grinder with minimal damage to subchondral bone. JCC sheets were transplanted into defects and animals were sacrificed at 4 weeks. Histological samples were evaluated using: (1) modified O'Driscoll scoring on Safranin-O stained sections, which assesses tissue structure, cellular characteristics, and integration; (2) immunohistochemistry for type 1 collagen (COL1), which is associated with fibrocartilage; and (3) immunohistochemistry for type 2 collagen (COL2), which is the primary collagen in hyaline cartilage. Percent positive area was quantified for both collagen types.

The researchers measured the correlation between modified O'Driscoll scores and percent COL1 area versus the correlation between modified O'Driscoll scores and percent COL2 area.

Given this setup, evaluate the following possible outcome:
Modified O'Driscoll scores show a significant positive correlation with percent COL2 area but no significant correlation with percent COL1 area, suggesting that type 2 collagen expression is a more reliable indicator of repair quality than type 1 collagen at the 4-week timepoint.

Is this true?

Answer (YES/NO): NO